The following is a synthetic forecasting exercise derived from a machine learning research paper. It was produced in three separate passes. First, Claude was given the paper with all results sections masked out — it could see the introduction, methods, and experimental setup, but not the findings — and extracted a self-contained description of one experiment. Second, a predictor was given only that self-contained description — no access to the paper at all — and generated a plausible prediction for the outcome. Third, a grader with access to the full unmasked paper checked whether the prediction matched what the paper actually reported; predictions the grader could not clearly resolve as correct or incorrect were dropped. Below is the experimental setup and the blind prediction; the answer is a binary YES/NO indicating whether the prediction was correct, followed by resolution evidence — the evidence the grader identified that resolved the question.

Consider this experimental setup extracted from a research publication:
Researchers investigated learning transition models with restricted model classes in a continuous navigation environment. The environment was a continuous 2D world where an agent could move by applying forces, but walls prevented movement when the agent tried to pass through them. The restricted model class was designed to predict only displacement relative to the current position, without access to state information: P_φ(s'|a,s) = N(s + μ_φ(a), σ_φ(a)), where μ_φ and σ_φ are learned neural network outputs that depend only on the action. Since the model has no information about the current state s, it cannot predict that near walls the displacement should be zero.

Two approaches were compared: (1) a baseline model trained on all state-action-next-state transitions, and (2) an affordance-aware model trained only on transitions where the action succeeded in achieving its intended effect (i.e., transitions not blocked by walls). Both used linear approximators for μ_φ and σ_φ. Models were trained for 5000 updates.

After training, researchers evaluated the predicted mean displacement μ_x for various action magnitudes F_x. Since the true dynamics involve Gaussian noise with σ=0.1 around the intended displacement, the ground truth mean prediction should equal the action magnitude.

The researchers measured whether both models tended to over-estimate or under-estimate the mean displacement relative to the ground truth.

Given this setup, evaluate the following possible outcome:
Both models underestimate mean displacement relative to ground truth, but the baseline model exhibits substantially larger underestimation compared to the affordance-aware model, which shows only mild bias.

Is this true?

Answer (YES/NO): YES